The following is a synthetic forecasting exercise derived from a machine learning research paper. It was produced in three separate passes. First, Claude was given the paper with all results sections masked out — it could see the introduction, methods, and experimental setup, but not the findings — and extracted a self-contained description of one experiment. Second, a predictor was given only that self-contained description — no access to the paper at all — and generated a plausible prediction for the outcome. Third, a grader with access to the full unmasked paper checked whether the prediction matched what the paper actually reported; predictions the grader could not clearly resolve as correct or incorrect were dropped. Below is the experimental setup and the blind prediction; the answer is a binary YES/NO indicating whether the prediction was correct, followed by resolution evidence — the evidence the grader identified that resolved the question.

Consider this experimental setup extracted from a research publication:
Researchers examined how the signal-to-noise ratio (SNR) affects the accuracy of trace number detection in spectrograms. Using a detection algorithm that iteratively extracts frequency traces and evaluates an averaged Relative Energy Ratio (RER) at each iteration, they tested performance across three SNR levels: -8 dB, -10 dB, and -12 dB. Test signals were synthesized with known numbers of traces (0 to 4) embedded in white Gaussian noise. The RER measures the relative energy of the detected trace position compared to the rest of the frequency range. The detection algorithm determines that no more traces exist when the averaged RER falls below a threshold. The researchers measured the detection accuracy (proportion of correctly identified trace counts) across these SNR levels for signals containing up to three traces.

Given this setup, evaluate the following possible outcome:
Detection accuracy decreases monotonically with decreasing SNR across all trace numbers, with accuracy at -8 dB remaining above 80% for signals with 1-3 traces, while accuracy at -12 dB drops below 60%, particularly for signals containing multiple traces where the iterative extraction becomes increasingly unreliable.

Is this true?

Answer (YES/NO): NO